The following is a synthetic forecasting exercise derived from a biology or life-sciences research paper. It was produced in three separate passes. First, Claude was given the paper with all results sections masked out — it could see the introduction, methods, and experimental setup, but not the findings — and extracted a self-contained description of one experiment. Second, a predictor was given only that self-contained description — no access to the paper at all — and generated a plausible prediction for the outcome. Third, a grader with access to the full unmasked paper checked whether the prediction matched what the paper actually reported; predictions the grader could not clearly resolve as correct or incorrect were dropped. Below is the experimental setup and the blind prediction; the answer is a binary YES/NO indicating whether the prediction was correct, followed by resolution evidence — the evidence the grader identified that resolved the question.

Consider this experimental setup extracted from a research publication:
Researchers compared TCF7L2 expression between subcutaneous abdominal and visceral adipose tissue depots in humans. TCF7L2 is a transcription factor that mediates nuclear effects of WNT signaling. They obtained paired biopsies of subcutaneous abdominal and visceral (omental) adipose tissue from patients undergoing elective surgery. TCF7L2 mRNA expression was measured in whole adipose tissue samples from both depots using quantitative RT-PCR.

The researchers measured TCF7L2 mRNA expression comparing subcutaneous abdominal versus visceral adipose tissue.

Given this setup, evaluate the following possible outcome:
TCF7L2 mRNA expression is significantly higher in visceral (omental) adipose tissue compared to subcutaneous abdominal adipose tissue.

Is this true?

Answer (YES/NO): NO